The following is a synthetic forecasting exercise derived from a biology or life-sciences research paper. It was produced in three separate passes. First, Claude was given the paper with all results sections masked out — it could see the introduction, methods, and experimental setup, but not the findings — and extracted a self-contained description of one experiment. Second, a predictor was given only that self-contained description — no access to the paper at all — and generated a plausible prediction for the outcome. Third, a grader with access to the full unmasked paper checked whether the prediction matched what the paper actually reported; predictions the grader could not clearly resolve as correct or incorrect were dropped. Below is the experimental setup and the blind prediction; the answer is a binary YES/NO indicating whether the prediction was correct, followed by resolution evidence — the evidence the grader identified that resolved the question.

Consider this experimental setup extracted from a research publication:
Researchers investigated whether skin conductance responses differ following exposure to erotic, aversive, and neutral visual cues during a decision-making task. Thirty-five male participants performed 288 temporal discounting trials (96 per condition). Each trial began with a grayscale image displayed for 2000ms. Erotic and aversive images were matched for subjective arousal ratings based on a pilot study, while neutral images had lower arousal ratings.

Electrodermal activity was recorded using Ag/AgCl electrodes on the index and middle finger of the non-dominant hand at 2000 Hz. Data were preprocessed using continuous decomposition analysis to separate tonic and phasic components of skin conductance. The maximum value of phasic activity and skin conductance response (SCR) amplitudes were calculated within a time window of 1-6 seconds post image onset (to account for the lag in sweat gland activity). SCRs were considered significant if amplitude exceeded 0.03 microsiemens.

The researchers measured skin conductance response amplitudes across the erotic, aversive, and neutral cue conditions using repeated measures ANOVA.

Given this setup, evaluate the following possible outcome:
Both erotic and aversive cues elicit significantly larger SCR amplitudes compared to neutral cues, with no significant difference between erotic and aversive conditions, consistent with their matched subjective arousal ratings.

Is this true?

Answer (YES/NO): NO